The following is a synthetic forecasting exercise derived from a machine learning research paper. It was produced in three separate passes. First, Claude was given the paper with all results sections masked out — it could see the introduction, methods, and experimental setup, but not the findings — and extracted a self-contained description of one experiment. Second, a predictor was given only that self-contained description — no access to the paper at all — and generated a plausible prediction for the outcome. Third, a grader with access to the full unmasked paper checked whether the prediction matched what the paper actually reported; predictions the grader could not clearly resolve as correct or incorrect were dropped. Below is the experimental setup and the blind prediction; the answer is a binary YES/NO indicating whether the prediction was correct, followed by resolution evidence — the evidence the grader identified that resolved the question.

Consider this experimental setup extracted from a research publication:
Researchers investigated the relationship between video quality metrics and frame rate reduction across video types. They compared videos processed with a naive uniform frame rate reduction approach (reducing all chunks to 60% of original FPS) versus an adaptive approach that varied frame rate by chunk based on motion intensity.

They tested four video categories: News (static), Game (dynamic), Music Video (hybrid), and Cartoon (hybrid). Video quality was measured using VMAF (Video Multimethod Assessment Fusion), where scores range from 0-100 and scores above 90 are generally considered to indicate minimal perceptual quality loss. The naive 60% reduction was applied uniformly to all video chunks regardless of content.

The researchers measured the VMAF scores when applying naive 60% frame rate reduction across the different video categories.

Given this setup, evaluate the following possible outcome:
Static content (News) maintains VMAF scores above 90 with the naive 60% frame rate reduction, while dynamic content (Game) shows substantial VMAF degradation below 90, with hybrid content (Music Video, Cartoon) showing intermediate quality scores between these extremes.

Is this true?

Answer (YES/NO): NO